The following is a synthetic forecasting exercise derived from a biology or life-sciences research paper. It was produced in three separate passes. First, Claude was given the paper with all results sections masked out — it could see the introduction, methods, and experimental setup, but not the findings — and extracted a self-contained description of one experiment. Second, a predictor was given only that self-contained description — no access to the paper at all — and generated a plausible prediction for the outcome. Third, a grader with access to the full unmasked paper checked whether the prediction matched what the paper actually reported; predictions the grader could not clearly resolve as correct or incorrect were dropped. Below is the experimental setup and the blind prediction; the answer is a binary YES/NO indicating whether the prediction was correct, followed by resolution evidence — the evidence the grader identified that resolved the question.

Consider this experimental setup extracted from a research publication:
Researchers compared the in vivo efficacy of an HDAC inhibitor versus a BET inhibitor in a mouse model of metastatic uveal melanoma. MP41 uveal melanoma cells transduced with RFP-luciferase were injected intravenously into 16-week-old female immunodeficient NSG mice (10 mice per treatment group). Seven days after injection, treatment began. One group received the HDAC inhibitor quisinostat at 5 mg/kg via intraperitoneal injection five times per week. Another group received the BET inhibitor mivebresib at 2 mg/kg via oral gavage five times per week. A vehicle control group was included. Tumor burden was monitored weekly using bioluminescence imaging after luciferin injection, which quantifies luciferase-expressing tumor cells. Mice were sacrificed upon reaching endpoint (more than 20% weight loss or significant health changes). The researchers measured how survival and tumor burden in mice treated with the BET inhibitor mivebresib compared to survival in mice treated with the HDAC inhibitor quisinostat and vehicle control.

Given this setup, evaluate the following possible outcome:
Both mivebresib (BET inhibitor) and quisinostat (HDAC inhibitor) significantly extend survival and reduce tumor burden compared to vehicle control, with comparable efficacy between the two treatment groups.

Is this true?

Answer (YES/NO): NO